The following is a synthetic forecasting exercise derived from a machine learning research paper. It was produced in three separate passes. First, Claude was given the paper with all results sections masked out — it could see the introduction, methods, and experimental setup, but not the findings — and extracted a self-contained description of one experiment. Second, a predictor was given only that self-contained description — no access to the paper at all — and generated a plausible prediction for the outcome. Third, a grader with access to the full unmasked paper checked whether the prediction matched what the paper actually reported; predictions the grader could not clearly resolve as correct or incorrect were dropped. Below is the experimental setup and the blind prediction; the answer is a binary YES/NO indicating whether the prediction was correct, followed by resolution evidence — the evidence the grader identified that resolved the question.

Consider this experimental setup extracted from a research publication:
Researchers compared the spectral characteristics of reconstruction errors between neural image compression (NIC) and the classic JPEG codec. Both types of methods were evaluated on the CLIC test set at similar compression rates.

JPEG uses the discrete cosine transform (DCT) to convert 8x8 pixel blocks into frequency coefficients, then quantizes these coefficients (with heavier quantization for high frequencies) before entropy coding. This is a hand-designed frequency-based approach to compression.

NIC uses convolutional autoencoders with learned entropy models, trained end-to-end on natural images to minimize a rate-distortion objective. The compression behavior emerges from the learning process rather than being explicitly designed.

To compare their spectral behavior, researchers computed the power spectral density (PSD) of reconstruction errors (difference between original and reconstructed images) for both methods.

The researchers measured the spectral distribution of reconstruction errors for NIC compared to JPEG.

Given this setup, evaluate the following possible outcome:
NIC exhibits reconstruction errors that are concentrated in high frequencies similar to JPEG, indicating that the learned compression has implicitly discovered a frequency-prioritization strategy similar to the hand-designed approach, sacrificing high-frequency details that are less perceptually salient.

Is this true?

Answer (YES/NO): NO